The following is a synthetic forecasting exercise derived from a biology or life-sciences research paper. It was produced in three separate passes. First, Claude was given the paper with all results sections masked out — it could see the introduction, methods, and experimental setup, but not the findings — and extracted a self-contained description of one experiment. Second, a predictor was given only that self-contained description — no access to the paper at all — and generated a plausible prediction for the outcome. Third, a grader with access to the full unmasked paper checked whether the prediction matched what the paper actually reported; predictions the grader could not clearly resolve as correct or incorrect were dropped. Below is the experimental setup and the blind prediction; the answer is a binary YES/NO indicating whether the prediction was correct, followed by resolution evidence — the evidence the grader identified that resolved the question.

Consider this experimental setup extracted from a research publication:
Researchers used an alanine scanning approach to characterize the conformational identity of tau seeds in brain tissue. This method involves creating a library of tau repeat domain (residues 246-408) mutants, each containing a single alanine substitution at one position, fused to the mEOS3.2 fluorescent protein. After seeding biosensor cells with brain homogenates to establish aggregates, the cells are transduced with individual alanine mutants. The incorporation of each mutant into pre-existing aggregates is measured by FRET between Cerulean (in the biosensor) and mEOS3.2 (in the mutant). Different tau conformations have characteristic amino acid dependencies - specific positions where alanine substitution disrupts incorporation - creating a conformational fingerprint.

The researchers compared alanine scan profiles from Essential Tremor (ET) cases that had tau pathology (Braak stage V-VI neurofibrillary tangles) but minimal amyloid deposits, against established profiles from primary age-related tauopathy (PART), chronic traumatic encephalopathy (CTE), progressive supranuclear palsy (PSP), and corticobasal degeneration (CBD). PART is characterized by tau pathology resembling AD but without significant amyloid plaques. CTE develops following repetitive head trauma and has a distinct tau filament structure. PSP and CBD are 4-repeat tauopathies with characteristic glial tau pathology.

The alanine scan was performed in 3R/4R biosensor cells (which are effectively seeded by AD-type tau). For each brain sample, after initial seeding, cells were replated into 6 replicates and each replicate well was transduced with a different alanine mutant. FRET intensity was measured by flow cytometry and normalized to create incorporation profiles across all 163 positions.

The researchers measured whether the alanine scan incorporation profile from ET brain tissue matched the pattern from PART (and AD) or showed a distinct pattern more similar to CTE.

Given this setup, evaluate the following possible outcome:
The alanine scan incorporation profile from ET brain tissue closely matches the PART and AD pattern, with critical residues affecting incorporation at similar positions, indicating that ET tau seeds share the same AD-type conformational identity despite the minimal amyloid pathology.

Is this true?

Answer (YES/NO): YES